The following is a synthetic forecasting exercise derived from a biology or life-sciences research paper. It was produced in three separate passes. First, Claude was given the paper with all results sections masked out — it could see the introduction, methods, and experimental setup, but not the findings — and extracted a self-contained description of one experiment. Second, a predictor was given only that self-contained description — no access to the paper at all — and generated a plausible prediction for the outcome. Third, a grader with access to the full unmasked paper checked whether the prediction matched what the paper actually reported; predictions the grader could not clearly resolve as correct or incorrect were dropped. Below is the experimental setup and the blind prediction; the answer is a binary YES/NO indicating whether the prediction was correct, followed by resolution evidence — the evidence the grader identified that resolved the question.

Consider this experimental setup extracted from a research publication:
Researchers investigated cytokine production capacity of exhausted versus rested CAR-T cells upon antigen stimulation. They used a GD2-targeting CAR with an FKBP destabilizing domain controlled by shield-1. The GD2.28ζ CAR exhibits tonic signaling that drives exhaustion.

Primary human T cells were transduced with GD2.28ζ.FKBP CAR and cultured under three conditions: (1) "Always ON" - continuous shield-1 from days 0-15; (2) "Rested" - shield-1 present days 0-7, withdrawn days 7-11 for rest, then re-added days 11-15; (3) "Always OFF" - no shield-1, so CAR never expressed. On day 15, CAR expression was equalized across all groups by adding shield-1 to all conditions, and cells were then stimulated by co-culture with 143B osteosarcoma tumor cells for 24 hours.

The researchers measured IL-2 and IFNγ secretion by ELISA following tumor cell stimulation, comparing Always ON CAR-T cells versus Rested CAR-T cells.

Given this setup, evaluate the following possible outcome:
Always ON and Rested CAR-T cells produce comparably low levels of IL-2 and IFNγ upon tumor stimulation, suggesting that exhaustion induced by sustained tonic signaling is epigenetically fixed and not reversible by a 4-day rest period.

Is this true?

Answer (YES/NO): NO